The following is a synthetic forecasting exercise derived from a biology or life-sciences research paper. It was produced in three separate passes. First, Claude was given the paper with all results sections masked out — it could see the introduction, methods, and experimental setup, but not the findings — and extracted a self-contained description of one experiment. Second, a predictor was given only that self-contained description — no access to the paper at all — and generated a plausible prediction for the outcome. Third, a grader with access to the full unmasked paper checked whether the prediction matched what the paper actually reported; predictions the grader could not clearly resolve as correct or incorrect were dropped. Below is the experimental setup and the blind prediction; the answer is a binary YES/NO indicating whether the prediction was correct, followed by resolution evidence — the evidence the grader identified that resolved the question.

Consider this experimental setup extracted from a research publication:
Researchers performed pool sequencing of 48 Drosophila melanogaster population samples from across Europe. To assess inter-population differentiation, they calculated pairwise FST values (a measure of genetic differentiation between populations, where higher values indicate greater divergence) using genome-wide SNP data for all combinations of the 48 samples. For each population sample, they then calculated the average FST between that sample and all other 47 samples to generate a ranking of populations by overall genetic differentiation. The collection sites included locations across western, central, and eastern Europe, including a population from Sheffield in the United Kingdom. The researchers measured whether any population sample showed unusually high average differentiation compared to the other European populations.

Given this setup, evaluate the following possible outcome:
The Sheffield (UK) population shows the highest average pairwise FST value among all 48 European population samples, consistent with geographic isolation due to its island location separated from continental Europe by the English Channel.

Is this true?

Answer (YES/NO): YES